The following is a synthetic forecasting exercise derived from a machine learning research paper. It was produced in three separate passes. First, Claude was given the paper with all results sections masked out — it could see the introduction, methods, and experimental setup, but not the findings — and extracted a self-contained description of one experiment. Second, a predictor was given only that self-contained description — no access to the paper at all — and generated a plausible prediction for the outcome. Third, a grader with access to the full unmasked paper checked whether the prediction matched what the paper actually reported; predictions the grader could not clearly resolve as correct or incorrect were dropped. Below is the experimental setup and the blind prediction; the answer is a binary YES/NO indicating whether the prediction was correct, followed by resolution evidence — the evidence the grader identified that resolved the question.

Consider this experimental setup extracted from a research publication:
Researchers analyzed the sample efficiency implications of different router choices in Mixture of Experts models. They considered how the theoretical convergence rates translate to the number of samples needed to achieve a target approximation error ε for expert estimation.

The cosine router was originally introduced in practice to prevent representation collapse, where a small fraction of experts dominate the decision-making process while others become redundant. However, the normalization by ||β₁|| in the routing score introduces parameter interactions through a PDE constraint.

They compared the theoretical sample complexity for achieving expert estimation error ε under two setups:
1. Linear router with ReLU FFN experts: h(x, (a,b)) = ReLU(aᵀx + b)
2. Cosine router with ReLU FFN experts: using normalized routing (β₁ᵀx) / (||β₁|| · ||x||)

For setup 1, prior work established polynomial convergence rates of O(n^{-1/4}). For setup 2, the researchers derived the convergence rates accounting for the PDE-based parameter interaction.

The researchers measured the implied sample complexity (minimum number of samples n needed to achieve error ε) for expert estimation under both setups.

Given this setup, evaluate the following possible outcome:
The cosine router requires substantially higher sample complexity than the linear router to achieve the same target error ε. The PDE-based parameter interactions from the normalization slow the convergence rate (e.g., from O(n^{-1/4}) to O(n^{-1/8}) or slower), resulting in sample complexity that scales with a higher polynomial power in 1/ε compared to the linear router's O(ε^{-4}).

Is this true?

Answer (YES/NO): NO